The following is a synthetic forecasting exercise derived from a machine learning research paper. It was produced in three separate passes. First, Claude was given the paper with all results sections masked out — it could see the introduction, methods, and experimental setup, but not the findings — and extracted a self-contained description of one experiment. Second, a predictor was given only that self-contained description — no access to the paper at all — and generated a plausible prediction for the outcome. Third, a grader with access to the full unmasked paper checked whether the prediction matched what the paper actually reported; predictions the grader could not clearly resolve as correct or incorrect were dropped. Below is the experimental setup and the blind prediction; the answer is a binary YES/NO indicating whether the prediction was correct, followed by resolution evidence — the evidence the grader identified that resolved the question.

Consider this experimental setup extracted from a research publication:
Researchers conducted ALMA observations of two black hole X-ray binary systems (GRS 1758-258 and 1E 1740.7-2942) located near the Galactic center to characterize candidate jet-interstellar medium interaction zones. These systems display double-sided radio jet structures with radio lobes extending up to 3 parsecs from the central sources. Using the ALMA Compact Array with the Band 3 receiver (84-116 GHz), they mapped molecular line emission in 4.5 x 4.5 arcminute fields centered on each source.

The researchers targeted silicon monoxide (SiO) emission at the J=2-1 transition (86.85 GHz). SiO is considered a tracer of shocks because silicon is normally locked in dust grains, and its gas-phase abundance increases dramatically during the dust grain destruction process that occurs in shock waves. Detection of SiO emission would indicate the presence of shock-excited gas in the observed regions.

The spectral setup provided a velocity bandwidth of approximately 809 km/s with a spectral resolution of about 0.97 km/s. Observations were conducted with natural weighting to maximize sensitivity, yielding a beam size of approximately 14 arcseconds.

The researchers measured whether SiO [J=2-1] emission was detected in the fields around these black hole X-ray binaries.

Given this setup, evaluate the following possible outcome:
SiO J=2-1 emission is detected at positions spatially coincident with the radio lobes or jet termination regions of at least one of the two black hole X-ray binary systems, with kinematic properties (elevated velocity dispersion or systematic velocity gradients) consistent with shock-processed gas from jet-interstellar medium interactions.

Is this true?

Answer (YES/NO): YES